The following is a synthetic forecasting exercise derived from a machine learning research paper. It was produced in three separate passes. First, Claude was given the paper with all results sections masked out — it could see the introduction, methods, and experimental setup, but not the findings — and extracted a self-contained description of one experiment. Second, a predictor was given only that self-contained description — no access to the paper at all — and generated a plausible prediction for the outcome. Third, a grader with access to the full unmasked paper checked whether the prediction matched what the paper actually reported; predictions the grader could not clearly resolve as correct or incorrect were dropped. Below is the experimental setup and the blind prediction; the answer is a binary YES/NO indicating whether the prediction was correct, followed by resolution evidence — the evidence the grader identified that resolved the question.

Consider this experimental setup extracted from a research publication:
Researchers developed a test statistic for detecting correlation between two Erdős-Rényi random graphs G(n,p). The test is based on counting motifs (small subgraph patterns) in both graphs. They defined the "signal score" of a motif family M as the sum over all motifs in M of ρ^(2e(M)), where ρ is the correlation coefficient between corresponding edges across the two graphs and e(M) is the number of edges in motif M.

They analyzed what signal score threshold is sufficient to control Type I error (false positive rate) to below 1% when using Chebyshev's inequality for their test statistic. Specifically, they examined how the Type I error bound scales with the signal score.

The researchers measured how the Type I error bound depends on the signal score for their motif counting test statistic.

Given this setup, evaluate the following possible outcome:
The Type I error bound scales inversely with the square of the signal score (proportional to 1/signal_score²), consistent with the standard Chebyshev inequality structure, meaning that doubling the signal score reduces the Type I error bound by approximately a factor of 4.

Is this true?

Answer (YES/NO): NO